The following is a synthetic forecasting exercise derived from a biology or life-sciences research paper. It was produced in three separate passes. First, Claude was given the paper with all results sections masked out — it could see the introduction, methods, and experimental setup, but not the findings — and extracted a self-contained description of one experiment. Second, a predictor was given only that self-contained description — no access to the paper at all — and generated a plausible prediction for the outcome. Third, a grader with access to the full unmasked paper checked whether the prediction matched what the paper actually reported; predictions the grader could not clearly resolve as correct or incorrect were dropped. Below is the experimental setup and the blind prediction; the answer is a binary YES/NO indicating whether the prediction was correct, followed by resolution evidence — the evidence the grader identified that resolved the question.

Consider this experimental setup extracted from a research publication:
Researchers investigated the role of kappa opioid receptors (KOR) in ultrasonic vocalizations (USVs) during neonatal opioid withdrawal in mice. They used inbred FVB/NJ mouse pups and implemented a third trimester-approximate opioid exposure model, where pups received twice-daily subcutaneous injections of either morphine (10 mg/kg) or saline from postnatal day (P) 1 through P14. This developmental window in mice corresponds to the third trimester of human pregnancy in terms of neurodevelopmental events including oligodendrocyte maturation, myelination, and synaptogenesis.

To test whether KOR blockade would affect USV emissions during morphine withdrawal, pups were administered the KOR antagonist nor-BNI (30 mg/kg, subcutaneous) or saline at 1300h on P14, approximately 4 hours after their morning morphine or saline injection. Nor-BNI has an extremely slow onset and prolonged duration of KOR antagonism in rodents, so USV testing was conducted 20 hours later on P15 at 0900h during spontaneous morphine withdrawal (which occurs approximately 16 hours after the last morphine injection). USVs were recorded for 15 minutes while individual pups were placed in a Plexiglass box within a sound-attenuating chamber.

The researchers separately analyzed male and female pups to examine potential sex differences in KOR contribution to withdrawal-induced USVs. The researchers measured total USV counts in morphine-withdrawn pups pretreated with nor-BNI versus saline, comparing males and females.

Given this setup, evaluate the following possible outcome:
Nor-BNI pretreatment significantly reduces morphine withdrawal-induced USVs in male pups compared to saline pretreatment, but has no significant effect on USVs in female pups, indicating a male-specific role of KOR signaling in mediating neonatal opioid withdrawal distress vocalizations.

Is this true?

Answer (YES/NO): NO